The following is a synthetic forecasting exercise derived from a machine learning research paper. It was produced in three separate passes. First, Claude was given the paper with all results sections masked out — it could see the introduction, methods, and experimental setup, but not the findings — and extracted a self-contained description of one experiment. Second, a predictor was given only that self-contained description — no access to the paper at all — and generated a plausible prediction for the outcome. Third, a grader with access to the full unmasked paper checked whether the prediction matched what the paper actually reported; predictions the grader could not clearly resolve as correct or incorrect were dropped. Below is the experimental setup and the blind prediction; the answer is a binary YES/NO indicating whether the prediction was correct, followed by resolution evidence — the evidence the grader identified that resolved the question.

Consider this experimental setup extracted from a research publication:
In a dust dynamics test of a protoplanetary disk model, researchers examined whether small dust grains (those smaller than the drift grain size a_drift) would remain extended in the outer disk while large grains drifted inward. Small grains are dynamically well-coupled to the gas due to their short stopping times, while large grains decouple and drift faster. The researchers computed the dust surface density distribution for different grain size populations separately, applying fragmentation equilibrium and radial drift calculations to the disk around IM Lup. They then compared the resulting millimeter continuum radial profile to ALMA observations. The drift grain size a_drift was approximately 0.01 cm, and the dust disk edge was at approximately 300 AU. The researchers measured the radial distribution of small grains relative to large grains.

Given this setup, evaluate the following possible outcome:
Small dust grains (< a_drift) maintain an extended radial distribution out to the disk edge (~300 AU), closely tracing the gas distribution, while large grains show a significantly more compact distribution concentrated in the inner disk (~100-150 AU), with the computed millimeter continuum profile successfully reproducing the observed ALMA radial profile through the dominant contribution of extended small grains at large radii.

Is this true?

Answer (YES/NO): NO